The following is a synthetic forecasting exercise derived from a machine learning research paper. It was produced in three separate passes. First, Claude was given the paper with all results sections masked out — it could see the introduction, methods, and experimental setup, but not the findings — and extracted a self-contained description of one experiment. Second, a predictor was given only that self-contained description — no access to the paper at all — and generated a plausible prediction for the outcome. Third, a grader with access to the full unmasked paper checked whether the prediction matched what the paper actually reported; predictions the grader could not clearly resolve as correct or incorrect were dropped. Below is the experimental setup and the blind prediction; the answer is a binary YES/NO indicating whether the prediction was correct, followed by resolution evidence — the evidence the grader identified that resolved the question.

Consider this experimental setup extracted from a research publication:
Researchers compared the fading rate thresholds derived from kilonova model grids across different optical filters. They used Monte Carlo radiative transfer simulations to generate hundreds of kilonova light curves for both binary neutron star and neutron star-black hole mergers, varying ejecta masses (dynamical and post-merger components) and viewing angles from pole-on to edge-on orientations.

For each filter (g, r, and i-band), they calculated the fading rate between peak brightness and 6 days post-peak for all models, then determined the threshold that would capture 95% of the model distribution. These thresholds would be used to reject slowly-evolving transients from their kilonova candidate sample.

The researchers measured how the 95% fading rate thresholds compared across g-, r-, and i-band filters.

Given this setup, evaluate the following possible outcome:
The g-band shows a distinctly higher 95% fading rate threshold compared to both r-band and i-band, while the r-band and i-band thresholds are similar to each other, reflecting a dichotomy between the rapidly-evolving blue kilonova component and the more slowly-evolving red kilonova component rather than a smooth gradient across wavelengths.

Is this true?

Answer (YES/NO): NO